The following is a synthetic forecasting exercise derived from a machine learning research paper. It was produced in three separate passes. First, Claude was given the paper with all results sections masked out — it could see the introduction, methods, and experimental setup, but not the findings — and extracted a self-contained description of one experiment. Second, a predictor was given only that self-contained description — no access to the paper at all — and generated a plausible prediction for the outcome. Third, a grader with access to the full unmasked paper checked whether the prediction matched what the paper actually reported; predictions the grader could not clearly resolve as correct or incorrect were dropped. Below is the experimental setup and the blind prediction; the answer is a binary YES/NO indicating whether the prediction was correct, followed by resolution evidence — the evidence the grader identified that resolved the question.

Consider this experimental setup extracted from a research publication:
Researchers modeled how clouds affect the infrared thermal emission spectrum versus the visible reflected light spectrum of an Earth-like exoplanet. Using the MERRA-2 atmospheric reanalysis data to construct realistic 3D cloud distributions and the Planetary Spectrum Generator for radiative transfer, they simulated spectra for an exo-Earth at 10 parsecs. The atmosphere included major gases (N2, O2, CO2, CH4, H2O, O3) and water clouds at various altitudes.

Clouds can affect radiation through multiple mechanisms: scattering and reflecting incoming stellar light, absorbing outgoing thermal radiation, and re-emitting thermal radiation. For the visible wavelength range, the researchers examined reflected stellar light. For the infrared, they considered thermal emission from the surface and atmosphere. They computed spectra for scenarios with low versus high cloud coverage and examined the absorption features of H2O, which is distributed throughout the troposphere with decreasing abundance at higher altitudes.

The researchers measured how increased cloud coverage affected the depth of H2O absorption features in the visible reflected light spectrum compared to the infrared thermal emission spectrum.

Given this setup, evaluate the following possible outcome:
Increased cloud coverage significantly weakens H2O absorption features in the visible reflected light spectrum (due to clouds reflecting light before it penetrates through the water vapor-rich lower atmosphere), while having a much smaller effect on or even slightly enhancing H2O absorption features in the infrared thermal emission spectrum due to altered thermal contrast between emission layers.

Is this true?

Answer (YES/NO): NO